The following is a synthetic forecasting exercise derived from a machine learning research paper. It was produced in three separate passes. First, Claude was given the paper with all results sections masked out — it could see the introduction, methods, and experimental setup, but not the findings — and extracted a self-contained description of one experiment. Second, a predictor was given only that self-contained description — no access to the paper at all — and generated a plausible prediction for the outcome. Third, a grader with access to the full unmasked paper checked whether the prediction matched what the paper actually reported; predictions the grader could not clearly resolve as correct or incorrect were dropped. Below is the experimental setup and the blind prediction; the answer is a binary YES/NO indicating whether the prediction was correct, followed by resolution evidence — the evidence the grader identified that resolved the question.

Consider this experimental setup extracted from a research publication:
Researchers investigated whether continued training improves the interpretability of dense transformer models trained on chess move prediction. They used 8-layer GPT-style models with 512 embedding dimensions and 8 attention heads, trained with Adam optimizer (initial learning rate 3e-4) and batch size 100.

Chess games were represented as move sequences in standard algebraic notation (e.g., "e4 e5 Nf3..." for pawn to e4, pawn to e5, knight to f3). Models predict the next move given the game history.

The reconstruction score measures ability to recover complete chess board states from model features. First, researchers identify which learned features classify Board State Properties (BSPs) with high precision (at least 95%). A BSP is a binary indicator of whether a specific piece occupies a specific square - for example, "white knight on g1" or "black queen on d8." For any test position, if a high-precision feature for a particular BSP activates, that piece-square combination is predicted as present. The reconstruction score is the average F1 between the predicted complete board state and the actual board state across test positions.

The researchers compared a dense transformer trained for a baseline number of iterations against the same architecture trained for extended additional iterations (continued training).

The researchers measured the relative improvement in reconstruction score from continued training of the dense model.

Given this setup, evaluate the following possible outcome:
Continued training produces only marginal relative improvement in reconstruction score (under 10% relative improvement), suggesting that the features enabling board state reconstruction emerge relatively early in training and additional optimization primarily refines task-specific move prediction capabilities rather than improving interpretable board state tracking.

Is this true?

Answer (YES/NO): NO